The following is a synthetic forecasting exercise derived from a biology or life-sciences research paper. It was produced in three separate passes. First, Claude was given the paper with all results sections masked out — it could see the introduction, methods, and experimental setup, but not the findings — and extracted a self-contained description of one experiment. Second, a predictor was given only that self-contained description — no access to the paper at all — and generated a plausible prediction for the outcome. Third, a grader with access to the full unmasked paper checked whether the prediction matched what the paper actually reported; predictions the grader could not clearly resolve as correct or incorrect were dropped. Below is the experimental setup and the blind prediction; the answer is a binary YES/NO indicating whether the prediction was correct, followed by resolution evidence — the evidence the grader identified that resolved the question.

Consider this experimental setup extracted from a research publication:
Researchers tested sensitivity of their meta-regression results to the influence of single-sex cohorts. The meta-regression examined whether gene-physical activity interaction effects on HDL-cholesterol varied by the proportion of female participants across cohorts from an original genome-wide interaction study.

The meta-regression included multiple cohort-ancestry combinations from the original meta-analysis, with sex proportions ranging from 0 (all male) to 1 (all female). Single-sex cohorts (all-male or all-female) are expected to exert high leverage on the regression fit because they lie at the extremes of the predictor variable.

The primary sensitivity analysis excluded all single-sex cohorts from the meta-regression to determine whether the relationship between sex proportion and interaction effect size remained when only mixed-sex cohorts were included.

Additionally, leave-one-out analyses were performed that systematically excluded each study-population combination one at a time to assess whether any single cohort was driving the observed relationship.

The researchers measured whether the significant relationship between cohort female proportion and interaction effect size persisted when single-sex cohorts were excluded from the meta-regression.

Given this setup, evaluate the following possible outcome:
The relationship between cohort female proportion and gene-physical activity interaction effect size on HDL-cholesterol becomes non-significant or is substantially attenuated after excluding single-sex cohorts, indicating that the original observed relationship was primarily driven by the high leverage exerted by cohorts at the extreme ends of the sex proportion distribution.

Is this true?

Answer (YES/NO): NO